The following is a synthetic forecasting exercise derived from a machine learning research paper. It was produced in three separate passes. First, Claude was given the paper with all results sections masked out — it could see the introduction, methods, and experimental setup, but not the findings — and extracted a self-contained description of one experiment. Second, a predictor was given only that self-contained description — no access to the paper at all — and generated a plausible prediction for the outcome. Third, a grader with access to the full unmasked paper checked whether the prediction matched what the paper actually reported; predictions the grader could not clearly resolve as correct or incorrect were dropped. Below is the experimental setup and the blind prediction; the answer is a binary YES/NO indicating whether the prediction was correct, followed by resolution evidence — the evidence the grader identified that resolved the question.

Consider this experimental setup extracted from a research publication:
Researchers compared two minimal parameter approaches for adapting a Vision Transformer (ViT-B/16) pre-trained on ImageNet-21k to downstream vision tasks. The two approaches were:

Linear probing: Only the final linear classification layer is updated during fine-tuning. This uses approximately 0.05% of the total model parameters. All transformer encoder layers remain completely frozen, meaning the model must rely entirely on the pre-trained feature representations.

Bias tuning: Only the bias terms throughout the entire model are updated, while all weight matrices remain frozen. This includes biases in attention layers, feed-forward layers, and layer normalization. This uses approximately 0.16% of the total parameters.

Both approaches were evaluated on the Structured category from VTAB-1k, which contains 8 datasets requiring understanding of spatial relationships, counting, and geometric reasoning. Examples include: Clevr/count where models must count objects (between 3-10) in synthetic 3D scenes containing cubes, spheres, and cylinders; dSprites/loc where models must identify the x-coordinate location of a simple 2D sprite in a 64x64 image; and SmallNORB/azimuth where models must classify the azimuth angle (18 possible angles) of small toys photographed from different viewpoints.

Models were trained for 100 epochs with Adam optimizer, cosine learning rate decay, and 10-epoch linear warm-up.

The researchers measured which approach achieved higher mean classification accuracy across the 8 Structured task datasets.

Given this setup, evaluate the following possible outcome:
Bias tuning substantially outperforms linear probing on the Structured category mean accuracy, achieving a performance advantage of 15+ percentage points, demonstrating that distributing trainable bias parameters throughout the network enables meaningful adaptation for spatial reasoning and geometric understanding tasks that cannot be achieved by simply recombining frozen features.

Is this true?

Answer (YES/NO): YES